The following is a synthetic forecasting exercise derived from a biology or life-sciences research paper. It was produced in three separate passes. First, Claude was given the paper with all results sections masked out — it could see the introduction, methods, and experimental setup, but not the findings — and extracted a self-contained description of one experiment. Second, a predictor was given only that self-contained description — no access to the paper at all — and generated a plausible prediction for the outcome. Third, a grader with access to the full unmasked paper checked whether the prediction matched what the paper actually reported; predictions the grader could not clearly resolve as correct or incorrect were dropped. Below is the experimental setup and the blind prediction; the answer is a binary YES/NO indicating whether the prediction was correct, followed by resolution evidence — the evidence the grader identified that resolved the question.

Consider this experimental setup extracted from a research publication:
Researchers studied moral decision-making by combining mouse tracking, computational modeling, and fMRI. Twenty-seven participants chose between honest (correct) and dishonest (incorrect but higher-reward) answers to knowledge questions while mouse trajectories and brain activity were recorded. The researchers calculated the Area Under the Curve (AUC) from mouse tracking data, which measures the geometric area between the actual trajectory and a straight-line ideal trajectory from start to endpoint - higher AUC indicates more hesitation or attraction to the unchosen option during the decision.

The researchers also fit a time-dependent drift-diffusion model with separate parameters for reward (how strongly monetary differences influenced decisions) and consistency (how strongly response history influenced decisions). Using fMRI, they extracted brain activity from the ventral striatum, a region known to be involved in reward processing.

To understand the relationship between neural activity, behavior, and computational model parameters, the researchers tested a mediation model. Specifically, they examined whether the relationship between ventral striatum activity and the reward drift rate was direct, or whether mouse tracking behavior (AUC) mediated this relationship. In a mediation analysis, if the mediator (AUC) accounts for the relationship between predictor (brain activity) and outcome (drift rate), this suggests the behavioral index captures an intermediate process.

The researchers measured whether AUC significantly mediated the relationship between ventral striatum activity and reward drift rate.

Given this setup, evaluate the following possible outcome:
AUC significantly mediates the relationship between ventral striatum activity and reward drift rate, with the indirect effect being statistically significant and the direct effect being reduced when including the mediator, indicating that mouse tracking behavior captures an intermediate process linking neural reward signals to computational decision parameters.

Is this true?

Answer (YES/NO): YES